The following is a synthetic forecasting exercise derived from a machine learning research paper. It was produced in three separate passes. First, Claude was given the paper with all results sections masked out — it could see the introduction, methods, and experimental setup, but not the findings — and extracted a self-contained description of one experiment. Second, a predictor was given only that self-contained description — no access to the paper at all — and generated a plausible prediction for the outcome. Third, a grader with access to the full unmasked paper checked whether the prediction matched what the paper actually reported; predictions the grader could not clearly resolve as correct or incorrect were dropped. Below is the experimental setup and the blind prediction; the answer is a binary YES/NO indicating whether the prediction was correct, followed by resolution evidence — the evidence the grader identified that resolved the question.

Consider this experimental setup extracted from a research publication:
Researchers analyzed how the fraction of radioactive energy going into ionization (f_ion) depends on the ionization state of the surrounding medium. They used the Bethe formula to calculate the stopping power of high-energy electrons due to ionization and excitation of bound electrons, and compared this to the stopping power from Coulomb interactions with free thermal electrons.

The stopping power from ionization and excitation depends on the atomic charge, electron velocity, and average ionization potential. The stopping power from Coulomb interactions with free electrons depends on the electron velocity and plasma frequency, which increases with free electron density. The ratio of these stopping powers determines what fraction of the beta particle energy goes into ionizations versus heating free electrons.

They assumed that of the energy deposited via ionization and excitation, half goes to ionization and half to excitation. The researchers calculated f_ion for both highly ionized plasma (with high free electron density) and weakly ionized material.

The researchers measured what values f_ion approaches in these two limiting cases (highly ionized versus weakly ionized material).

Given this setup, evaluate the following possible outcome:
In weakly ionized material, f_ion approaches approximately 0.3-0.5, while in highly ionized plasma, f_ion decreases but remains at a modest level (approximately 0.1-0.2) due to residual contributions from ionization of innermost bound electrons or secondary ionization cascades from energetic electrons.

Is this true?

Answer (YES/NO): NO